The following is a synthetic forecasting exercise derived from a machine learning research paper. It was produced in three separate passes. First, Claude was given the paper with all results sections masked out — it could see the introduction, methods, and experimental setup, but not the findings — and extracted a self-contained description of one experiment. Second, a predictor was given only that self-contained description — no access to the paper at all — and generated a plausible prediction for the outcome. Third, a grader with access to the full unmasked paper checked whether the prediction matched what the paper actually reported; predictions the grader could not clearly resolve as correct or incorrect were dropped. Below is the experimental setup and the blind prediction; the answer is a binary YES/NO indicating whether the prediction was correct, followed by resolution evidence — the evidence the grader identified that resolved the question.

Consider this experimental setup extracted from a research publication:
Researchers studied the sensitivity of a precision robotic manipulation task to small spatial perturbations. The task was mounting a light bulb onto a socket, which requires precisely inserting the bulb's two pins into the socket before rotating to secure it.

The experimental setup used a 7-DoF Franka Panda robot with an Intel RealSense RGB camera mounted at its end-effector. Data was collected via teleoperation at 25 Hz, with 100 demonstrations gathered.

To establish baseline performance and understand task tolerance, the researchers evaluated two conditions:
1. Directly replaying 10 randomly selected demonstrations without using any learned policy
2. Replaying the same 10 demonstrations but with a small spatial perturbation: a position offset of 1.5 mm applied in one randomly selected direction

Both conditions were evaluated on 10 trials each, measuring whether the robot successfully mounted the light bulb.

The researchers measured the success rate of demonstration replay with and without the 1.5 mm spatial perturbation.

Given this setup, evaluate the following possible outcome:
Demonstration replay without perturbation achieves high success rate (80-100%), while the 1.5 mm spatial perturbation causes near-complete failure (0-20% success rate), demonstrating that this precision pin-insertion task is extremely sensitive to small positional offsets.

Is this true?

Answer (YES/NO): NO